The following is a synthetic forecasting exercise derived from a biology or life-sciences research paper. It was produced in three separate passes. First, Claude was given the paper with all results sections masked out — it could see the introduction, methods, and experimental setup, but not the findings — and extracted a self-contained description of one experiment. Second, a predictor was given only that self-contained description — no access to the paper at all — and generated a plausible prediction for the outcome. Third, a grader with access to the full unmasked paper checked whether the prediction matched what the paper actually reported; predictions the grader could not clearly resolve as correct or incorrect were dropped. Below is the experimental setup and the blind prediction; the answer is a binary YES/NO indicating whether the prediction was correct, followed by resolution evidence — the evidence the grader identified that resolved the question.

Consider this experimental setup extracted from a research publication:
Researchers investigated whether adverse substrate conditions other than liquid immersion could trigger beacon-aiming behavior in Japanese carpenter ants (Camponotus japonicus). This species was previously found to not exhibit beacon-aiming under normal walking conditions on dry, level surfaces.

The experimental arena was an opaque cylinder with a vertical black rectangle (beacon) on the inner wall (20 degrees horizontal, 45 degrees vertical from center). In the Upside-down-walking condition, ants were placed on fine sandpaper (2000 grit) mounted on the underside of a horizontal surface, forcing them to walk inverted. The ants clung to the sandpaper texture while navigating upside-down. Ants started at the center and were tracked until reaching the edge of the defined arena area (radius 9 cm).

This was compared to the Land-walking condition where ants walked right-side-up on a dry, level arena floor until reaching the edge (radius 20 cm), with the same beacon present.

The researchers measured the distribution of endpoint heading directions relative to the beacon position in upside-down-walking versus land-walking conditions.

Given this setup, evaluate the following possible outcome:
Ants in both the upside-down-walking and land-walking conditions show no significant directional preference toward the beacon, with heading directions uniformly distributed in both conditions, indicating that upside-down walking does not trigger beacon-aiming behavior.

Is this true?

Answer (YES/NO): NO